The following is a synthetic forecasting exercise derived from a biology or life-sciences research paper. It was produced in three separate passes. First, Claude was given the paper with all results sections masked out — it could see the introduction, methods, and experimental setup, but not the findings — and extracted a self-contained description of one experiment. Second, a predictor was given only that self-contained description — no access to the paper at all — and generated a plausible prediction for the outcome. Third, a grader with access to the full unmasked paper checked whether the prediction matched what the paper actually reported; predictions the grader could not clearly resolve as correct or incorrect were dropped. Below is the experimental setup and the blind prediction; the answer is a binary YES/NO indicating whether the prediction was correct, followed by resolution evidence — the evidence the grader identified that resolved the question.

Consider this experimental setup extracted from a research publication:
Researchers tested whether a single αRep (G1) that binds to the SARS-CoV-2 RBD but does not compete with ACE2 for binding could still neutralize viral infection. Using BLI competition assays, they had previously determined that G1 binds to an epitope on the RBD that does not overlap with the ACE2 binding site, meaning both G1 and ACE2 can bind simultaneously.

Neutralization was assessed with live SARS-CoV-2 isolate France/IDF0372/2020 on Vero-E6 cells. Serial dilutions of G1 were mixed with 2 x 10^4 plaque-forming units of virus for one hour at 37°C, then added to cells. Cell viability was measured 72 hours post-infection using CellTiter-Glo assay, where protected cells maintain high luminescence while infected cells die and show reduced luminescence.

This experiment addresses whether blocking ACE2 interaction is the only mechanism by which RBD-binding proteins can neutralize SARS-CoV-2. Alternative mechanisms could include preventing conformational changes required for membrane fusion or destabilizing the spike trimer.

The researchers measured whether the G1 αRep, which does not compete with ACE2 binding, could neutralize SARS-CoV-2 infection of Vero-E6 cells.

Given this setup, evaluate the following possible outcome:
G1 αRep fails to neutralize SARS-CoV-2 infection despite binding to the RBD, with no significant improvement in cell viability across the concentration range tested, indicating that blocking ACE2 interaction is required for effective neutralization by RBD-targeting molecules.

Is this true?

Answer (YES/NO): NO